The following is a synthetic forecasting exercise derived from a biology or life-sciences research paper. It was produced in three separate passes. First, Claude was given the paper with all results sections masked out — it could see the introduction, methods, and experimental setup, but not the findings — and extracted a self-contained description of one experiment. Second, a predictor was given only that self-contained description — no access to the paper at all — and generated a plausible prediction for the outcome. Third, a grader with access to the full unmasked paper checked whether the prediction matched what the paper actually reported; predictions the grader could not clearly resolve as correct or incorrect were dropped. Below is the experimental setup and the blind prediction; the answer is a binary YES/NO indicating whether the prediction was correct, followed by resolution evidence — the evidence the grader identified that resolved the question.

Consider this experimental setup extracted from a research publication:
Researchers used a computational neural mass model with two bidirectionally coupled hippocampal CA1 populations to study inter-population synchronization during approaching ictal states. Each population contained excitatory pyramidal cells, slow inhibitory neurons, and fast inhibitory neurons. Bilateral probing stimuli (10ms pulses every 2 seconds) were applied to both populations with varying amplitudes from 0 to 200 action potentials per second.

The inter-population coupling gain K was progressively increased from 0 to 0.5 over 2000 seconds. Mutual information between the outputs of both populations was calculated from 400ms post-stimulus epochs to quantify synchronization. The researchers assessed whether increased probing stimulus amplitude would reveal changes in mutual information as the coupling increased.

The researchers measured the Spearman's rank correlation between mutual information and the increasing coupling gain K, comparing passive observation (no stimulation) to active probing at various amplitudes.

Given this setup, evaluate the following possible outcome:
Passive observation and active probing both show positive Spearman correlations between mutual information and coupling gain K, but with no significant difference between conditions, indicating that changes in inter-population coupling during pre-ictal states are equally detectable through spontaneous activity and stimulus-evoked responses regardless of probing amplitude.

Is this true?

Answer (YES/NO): NO